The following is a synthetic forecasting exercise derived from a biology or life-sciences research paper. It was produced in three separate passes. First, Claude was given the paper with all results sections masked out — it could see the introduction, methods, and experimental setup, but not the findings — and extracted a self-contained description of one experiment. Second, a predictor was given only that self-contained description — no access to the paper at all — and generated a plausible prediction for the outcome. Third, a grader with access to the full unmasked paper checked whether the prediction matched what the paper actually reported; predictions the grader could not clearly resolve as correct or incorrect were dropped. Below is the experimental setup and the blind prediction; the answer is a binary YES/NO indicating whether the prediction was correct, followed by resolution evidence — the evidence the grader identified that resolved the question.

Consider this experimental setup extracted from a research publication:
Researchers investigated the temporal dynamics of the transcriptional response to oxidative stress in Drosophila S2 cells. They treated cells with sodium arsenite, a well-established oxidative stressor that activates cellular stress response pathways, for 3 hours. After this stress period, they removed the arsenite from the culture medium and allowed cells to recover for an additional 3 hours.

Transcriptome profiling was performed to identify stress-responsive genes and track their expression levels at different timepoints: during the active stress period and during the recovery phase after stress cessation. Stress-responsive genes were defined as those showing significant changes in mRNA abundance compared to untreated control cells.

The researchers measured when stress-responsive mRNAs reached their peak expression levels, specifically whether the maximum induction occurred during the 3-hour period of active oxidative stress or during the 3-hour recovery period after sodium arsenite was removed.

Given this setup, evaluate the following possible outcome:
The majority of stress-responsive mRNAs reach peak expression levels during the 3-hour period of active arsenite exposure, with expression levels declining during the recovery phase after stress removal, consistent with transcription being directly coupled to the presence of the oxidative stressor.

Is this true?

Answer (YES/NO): NO